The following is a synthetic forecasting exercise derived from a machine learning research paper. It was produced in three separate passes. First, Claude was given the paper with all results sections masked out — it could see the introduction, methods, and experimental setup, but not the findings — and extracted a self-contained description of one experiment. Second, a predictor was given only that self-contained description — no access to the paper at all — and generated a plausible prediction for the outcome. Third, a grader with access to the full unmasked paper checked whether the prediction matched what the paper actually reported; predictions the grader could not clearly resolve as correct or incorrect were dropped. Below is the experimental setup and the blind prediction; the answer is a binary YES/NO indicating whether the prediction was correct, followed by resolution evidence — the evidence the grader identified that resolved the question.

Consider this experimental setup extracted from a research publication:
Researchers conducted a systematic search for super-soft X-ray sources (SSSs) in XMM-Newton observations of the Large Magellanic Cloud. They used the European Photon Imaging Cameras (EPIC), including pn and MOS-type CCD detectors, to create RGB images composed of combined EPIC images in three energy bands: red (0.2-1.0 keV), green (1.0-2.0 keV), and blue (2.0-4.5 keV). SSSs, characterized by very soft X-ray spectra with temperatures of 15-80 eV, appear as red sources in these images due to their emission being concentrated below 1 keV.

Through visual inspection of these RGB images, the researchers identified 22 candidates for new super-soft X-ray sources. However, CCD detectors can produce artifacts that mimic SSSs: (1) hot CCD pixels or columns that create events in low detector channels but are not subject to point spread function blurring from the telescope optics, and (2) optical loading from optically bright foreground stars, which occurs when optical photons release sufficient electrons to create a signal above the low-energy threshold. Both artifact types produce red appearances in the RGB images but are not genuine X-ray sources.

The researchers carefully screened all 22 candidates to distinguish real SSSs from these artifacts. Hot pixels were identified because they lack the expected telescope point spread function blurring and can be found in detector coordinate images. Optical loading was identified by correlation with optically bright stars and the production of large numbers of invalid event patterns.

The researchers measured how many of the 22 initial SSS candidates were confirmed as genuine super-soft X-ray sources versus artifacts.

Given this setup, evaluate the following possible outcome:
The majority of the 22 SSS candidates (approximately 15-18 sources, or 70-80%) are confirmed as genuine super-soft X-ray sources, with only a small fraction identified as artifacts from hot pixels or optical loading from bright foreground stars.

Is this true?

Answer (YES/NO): NO